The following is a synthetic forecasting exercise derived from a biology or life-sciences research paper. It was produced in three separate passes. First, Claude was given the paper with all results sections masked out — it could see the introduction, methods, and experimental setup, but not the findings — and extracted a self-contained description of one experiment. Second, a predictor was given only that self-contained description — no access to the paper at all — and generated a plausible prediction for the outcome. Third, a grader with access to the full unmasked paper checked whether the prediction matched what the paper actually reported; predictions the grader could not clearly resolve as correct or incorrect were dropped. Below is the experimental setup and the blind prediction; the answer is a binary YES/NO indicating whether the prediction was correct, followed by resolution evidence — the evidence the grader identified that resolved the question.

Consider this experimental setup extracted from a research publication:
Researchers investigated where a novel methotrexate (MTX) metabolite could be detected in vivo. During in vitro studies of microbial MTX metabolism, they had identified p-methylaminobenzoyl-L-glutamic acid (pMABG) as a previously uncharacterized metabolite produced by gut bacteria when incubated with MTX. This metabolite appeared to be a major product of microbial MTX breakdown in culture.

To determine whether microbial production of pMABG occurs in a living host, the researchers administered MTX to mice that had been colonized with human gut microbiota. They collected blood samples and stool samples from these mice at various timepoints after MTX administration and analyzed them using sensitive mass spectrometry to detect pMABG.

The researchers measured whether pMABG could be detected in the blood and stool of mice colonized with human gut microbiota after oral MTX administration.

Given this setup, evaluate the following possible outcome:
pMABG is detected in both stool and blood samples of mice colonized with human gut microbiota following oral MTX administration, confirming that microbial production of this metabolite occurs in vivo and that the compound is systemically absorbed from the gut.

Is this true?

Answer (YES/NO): YES